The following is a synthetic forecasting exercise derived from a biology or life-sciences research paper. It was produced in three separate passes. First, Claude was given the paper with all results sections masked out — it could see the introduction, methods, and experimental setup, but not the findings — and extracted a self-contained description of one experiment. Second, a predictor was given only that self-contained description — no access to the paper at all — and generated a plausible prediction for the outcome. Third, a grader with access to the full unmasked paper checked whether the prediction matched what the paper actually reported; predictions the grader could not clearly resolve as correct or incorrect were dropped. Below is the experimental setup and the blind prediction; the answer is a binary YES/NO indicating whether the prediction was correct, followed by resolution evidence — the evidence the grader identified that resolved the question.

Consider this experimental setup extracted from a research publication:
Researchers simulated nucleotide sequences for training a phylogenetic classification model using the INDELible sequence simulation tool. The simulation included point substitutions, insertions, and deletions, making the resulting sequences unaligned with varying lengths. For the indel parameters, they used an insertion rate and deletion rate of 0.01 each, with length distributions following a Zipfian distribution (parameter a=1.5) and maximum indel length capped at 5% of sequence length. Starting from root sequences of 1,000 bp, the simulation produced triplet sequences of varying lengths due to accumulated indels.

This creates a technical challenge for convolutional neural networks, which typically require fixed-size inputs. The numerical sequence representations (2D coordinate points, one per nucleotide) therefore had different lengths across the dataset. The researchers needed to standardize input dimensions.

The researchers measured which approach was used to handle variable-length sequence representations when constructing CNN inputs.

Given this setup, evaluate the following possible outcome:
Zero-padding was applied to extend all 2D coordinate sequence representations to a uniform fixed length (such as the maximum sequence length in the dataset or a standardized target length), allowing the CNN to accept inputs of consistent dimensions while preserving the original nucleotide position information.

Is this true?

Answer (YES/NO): YES